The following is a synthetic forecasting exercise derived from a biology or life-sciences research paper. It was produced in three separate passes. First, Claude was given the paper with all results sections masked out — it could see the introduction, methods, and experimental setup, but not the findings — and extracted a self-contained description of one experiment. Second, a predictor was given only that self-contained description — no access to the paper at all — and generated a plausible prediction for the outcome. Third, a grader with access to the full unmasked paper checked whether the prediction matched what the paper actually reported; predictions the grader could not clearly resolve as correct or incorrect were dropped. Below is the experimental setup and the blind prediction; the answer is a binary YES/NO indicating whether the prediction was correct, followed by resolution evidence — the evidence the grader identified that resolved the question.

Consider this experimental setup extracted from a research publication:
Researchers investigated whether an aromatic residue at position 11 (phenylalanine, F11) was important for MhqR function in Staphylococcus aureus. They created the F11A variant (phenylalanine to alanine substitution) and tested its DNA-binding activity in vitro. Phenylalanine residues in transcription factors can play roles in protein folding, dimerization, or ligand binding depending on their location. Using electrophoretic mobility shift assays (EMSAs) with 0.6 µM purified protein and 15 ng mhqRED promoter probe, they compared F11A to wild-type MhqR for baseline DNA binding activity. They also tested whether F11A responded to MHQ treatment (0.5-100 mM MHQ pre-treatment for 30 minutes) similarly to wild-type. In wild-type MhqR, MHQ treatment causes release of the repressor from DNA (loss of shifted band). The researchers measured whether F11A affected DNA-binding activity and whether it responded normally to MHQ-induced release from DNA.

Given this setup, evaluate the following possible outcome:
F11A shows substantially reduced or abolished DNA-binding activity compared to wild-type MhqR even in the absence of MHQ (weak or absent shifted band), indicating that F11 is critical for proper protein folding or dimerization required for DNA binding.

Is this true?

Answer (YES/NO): NO